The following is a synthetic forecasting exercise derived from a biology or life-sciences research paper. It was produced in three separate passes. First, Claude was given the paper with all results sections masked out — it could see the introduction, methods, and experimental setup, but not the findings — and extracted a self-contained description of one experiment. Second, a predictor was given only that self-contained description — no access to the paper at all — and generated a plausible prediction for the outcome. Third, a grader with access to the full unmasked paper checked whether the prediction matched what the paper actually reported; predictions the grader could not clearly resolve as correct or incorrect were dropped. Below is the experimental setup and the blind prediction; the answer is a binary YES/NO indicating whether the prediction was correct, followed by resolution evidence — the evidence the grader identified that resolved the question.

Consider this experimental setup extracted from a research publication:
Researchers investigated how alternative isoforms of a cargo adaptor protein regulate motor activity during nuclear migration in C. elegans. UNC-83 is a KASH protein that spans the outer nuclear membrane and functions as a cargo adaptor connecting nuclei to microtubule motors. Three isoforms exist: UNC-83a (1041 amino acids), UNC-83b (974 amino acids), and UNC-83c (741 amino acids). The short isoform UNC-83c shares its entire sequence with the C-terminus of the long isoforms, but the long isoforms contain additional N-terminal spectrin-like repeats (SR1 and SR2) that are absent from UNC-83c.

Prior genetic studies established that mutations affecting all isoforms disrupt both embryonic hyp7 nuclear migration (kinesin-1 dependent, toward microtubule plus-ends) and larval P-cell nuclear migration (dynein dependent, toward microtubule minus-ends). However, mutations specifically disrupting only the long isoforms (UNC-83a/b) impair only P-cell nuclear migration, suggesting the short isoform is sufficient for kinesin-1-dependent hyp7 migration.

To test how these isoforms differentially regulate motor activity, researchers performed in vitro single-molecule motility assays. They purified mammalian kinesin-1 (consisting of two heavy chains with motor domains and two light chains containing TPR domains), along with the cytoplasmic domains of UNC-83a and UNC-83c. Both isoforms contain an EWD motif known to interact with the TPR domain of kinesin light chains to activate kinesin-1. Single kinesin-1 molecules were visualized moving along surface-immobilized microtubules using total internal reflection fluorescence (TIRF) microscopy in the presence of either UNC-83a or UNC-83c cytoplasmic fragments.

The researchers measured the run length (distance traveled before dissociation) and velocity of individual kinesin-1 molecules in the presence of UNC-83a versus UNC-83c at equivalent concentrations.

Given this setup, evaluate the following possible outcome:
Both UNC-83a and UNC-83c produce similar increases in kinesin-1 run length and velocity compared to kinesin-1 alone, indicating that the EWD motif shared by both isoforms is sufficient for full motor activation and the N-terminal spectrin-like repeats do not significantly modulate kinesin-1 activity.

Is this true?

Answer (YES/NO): NO